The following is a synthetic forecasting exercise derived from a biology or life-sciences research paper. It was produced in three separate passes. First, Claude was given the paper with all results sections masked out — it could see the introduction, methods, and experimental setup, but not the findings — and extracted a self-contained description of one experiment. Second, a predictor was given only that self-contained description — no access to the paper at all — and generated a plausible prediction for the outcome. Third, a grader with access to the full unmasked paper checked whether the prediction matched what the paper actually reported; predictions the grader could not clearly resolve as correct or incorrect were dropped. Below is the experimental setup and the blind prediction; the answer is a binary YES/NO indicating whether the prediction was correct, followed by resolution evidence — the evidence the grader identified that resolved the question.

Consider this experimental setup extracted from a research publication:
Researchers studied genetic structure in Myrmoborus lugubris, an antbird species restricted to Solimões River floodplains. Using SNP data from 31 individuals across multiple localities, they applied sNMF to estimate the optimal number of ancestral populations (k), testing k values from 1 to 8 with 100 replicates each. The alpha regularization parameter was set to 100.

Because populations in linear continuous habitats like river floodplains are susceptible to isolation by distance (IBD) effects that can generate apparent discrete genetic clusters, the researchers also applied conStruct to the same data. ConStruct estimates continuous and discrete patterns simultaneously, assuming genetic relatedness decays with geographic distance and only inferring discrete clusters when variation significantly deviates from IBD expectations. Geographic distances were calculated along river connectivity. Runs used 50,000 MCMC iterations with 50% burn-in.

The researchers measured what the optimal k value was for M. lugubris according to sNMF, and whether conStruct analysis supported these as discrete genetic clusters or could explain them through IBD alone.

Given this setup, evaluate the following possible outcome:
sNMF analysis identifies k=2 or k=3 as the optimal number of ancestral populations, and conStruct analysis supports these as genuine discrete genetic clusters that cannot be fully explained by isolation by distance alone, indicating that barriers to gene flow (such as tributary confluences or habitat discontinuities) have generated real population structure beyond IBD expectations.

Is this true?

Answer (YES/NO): NO